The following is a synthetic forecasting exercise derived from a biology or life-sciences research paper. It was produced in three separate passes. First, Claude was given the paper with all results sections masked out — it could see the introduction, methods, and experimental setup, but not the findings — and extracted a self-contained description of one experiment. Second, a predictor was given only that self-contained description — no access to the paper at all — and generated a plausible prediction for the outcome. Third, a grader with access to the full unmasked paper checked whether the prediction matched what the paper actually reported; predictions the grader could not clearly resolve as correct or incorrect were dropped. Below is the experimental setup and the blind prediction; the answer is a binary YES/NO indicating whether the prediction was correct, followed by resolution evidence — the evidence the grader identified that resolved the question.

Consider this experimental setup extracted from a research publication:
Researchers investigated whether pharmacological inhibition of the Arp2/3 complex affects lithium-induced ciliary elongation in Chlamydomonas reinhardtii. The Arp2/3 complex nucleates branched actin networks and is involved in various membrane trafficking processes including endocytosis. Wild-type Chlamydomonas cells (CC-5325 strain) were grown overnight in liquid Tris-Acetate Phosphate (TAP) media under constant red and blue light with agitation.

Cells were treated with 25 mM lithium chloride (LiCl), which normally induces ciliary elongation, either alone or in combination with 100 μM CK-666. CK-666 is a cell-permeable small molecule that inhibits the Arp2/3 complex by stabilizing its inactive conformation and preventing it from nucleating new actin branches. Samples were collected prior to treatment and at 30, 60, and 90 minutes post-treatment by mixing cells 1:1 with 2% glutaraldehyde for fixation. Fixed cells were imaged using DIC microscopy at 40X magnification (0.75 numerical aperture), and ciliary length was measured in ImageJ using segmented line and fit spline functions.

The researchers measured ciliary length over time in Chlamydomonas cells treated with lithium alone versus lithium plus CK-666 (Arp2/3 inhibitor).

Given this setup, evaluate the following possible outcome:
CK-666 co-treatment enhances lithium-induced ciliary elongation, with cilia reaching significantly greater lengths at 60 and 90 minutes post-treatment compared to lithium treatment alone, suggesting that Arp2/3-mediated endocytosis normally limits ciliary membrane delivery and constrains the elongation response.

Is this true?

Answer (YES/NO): NO